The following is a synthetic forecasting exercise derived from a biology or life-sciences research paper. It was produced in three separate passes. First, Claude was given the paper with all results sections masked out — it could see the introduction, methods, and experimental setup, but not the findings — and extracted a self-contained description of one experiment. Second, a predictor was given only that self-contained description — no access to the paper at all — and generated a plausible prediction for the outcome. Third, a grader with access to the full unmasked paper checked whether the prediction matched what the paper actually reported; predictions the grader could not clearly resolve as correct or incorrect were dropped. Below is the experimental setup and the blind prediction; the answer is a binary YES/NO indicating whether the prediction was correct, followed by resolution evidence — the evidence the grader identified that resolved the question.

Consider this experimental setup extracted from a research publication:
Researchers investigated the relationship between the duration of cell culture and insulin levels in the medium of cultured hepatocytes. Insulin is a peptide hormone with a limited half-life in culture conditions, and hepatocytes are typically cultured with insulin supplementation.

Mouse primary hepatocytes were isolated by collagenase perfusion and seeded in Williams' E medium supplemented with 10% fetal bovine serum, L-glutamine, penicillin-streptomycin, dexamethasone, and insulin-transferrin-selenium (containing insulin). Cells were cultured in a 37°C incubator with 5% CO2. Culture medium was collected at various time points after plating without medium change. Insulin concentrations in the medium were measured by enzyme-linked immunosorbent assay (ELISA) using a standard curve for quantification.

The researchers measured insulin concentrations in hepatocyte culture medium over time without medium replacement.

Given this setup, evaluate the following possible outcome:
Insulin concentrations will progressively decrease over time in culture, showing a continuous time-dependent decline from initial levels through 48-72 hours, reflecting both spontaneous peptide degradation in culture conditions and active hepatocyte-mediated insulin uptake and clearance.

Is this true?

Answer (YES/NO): NO